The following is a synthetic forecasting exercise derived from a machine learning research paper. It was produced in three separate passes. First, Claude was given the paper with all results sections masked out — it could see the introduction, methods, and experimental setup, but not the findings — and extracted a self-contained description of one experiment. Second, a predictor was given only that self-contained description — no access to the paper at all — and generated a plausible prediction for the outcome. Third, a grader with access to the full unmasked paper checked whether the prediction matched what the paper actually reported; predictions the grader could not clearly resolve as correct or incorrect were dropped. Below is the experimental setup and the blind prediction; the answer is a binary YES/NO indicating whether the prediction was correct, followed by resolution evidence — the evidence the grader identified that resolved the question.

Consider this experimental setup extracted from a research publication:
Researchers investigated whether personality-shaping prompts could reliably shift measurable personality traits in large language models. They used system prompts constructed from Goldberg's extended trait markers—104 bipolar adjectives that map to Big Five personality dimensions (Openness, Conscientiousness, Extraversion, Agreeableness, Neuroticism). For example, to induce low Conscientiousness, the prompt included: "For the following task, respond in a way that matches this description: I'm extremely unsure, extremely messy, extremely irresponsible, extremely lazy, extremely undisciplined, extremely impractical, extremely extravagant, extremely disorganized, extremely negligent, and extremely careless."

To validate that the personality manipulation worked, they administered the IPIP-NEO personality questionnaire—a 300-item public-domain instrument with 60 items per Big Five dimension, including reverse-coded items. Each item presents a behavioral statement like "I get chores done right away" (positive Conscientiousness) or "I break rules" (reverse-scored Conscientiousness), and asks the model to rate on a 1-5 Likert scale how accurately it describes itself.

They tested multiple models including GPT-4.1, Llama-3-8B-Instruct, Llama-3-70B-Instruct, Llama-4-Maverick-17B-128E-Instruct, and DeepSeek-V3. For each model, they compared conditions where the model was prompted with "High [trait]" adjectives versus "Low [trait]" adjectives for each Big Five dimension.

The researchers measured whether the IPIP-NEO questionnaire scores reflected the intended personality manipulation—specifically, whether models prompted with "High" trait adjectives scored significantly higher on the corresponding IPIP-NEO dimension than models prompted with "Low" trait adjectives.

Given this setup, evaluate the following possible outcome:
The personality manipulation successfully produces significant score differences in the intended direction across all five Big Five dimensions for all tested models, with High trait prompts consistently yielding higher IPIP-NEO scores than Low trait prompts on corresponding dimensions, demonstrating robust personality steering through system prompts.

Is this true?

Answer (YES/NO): YES